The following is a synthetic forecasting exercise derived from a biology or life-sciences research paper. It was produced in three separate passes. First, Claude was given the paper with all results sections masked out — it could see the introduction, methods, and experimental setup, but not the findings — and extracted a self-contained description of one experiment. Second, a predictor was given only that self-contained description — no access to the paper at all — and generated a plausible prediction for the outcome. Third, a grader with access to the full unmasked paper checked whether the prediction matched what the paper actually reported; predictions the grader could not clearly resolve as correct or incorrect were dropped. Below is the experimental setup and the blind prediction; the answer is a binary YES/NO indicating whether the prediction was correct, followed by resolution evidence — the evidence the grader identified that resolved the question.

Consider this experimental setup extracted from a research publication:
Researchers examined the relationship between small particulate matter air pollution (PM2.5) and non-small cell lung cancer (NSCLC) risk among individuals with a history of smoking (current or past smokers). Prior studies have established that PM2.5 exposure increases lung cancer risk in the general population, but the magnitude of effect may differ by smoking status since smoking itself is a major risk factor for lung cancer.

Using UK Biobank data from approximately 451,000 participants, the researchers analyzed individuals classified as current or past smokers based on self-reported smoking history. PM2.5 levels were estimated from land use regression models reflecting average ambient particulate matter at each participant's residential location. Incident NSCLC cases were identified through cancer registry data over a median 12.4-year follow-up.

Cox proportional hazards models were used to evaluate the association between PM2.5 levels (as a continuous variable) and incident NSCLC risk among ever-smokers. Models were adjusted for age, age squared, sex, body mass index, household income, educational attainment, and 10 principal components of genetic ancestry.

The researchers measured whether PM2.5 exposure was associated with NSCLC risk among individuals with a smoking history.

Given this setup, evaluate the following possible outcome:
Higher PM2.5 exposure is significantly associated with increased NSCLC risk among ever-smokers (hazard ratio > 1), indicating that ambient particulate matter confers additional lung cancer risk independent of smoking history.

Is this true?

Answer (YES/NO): YES